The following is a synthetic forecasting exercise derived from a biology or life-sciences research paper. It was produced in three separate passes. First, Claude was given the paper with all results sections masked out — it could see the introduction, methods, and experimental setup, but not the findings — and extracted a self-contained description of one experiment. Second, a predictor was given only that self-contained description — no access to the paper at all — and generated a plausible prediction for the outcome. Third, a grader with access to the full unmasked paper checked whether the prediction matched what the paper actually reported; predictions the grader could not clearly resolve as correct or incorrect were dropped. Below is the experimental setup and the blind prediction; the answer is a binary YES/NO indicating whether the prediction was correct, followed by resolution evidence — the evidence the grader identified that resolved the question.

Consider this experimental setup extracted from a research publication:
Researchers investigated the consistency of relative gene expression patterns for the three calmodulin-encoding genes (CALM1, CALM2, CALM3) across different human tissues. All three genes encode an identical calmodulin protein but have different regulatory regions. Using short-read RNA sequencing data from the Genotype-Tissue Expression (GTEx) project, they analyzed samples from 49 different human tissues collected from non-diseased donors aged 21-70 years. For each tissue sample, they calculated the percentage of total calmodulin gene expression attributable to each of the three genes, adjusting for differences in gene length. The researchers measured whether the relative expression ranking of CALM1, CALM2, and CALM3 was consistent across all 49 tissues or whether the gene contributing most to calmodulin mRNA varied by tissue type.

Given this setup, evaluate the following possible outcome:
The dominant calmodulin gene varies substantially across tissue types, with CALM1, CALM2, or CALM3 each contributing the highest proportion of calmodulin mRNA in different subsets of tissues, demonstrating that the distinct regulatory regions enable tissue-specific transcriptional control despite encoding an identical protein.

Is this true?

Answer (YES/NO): NO